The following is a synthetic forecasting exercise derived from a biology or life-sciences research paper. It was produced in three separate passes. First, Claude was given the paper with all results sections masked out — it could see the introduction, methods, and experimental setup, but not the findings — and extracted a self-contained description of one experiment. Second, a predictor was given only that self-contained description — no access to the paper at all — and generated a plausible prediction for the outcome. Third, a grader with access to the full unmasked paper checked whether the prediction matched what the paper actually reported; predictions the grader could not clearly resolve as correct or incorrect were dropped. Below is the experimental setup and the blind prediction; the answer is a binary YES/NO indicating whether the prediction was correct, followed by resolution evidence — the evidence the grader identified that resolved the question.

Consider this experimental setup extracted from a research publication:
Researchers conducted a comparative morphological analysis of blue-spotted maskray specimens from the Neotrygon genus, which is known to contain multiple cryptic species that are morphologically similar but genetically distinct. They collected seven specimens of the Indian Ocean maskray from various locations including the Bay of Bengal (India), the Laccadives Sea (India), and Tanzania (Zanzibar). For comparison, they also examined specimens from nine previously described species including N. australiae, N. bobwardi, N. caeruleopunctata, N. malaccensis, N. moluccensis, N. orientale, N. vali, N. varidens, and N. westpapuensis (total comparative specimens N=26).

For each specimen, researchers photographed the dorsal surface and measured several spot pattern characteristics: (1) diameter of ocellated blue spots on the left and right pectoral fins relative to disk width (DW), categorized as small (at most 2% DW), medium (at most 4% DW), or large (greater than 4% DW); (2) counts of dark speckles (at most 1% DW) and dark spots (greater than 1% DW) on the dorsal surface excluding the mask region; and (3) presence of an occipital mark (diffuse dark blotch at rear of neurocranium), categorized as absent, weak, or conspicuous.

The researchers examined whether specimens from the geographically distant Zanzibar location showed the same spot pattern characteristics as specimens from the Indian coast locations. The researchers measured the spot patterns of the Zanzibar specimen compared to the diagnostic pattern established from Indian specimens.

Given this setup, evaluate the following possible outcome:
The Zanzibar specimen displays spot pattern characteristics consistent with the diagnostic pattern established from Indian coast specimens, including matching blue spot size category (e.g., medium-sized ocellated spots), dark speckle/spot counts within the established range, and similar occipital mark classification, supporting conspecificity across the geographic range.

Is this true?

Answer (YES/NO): NO